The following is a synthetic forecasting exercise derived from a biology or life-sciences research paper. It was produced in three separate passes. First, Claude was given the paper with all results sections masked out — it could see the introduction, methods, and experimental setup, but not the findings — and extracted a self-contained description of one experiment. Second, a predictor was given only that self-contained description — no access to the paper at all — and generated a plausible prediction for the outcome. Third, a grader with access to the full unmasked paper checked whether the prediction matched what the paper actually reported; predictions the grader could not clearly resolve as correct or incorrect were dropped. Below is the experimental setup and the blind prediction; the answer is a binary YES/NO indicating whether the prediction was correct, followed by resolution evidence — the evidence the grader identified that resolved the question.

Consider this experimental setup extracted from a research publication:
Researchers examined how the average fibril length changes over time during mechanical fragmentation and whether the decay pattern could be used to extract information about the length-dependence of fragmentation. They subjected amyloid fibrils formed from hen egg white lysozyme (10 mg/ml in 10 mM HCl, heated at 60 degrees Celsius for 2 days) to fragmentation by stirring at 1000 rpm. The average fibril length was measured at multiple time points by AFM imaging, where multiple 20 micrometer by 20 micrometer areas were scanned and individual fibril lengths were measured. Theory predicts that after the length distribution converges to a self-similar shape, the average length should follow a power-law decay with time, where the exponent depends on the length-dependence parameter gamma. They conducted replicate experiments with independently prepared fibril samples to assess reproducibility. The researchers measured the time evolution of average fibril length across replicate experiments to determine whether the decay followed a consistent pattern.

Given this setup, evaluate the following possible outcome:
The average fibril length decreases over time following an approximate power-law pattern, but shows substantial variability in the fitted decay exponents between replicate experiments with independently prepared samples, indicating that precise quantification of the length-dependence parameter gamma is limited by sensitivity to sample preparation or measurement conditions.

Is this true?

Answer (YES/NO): NO